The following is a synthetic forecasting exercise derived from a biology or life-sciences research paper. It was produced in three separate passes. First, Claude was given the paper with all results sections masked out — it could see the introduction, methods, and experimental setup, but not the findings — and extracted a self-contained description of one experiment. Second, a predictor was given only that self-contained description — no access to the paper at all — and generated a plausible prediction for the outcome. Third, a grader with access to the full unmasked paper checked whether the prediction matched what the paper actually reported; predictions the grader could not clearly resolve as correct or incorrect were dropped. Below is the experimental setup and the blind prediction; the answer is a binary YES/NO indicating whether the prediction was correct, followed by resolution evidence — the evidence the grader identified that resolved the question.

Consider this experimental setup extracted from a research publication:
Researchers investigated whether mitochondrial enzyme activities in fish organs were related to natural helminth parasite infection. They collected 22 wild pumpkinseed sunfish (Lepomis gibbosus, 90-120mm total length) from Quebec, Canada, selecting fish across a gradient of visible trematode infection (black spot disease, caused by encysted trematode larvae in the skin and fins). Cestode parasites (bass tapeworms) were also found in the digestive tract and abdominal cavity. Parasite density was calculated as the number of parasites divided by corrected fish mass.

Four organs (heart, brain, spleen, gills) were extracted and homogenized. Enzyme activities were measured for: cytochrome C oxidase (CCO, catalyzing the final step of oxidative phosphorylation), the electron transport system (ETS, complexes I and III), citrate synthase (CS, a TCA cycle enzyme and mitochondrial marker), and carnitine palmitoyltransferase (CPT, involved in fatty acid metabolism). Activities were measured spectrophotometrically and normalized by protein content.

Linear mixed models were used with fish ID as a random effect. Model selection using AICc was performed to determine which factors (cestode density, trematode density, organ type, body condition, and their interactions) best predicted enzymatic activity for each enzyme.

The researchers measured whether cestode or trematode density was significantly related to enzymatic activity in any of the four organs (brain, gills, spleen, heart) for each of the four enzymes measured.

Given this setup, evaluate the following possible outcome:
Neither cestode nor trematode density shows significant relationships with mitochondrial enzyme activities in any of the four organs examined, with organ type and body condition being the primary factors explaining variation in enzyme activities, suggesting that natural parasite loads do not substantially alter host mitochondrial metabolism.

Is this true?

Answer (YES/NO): NO